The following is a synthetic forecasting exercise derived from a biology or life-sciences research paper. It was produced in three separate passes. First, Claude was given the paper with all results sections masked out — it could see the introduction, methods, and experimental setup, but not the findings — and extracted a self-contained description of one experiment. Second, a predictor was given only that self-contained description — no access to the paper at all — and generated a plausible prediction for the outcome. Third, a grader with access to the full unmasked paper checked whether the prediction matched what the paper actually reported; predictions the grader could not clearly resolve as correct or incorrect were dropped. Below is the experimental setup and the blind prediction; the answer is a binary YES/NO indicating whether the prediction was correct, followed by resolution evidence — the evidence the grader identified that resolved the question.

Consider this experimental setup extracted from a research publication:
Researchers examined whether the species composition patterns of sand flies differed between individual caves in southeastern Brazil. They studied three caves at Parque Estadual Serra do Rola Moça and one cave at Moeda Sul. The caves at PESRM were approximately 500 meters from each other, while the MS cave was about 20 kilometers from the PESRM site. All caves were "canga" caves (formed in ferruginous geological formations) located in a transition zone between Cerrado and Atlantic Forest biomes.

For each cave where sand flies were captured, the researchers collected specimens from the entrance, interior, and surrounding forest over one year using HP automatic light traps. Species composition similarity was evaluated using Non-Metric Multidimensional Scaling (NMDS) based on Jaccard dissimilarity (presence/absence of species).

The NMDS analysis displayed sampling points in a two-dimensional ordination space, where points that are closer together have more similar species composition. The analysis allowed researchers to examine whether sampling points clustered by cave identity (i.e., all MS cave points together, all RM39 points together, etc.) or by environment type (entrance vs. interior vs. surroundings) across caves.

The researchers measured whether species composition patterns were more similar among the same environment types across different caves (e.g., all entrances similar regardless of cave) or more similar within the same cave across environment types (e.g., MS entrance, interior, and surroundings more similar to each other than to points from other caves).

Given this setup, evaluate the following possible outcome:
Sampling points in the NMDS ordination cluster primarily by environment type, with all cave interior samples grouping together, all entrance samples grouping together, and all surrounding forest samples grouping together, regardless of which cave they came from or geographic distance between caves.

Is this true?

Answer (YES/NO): NO